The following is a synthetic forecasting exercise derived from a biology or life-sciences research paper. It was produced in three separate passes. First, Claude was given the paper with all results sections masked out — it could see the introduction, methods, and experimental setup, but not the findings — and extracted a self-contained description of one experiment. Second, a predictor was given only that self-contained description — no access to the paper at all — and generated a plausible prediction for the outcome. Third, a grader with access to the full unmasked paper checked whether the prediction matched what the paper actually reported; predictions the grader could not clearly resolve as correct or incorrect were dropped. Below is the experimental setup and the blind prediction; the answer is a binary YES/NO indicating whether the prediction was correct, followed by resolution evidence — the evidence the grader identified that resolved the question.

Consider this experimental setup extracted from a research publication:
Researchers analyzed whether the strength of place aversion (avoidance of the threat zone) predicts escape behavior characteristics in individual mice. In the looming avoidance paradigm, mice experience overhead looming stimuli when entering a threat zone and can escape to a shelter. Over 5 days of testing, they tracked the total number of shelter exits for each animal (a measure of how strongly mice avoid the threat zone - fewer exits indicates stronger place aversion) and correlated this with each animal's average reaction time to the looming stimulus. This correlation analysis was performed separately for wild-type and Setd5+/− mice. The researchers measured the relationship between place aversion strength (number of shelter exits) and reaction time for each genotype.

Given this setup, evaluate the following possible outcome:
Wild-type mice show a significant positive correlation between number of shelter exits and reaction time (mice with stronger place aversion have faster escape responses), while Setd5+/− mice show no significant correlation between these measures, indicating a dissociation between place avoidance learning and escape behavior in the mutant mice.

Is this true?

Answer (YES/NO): NO